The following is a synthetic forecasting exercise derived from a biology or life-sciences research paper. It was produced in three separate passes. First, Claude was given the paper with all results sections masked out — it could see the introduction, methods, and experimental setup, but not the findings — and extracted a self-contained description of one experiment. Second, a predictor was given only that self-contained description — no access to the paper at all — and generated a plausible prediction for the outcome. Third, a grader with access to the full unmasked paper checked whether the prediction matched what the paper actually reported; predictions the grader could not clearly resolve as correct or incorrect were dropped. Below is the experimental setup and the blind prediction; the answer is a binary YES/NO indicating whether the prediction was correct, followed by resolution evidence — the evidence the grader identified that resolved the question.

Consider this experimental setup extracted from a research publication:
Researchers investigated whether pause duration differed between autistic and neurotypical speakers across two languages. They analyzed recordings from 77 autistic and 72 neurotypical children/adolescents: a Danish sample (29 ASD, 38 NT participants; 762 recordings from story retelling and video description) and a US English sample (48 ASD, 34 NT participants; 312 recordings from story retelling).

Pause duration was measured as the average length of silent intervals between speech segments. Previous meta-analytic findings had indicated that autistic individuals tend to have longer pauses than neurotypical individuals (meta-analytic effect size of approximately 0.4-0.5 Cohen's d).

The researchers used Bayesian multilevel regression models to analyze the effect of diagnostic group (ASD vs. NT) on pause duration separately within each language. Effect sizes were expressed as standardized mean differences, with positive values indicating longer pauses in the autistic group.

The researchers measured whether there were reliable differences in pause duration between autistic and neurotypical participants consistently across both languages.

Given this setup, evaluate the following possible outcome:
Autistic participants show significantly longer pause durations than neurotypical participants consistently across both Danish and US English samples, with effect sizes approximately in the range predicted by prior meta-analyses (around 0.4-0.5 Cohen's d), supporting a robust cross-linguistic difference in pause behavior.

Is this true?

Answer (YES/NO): YES